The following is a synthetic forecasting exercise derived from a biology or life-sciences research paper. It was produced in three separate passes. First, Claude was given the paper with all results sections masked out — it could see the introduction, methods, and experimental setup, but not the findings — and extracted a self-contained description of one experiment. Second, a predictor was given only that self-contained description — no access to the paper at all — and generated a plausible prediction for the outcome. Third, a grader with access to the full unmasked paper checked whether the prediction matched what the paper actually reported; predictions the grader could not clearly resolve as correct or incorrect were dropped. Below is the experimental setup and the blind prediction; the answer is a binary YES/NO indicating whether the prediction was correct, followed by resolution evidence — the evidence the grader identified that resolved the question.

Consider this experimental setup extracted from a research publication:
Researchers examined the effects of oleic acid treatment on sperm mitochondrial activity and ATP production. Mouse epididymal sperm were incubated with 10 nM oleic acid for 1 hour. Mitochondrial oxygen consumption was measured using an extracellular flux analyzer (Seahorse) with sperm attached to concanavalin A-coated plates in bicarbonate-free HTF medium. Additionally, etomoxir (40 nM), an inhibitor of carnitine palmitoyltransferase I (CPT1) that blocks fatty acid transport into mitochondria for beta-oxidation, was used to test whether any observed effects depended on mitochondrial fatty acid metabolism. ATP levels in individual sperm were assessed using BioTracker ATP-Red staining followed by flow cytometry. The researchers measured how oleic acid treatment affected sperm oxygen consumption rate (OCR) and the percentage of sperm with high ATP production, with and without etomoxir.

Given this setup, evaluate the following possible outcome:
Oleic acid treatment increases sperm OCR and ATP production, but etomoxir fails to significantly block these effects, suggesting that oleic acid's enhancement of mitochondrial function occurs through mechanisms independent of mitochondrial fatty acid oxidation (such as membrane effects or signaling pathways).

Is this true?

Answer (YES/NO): NO